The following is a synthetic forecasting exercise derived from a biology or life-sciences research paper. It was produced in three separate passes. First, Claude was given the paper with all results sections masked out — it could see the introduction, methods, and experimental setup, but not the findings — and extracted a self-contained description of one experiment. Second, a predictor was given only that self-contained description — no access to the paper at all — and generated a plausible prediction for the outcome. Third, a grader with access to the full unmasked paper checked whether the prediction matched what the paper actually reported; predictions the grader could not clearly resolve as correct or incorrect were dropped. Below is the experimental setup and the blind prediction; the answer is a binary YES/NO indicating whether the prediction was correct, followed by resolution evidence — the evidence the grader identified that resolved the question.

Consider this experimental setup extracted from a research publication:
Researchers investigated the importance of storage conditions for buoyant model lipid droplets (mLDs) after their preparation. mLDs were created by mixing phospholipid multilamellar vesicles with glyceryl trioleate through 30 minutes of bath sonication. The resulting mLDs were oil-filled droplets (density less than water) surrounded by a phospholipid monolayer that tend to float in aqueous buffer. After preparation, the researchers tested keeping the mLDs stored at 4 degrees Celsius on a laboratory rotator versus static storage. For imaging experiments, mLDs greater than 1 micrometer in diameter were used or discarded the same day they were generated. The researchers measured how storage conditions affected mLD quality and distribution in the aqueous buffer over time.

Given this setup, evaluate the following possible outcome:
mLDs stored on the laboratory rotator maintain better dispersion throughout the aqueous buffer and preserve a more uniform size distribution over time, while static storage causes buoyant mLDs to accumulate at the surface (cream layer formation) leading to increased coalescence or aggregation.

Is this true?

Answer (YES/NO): YES